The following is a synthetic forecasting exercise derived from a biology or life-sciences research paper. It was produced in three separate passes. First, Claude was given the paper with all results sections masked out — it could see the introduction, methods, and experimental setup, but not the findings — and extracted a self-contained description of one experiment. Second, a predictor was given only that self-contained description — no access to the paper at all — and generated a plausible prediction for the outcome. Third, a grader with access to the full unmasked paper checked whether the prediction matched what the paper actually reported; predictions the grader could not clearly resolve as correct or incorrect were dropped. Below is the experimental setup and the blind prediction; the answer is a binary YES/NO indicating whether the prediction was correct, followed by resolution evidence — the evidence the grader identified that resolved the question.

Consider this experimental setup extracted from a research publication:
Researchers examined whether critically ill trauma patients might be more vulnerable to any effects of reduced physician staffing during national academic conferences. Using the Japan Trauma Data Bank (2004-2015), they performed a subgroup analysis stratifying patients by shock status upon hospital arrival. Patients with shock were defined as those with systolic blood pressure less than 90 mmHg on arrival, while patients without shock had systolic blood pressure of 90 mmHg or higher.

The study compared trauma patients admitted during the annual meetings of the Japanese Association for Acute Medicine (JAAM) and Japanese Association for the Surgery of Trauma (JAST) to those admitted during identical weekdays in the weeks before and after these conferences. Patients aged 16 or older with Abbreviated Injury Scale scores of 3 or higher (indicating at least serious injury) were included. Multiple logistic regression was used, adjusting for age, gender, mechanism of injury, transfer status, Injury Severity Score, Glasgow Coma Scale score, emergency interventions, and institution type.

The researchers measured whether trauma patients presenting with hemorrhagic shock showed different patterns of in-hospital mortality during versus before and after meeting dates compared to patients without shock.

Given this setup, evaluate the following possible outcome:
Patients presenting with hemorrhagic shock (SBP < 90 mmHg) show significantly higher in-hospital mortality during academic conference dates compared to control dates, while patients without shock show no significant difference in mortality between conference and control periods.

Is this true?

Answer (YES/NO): NO